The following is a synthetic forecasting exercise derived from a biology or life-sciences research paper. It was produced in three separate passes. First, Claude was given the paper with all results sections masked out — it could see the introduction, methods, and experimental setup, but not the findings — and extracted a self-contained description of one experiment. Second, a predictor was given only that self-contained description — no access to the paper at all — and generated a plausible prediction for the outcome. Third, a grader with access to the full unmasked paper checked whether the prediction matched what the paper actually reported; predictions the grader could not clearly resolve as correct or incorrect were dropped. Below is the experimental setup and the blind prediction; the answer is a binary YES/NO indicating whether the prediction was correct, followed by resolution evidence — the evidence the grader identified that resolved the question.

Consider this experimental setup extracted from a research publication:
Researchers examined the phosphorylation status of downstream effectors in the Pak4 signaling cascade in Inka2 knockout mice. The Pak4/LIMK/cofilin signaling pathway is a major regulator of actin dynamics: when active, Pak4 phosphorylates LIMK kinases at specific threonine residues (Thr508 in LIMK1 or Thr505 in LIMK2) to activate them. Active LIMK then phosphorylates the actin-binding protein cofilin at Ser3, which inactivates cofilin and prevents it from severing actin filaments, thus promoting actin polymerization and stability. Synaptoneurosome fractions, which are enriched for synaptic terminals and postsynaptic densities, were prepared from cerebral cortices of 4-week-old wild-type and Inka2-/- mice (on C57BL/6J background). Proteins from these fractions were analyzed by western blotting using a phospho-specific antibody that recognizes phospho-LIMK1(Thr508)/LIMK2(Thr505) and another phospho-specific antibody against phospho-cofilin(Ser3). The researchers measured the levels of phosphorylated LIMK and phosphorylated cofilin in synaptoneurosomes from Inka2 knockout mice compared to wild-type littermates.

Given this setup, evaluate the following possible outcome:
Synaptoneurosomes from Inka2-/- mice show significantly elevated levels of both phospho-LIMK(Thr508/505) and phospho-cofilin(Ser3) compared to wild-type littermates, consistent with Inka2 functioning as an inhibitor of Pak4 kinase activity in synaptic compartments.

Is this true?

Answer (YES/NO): YES